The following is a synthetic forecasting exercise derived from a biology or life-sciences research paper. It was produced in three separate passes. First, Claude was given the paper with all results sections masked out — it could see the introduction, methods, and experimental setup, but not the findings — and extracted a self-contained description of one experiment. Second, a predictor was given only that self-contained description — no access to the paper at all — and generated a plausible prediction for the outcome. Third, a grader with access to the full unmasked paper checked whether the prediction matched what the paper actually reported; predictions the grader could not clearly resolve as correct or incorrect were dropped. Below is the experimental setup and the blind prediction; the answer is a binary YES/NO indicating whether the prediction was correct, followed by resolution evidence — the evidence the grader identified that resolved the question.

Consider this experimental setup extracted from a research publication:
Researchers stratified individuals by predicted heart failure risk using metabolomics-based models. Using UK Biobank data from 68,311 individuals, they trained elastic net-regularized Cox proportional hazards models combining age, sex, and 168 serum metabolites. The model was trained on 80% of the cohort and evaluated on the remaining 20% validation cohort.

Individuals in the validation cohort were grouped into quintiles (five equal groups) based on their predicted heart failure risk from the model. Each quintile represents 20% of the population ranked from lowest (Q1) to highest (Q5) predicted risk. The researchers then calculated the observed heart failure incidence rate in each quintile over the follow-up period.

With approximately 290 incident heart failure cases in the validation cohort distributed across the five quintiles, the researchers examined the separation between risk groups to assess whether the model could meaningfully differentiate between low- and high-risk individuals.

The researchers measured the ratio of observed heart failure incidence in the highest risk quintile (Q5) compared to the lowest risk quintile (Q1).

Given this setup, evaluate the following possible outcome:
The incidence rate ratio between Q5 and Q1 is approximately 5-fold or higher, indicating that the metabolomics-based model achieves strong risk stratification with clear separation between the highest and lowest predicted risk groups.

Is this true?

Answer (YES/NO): YES